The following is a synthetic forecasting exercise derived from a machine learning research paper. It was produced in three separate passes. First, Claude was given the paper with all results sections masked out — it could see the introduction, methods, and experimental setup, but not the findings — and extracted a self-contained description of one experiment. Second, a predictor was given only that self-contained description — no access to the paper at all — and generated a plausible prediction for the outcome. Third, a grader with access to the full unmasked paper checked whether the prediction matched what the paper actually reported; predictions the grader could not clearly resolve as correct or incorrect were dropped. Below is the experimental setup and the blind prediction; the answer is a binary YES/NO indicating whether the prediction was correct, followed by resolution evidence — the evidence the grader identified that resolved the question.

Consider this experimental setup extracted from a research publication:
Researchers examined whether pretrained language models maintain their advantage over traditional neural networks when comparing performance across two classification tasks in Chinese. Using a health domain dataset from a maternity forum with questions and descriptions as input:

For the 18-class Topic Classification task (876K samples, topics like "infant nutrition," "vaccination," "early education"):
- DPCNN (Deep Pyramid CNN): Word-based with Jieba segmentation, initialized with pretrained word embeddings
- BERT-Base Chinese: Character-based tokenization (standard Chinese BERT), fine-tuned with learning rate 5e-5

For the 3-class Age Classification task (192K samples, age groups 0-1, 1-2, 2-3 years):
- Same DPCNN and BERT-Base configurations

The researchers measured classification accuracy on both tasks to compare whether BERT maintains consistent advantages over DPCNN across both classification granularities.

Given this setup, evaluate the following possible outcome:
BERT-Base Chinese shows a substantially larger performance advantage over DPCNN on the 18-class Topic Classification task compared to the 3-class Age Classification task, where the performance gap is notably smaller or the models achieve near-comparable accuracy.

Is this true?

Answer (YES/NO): NO